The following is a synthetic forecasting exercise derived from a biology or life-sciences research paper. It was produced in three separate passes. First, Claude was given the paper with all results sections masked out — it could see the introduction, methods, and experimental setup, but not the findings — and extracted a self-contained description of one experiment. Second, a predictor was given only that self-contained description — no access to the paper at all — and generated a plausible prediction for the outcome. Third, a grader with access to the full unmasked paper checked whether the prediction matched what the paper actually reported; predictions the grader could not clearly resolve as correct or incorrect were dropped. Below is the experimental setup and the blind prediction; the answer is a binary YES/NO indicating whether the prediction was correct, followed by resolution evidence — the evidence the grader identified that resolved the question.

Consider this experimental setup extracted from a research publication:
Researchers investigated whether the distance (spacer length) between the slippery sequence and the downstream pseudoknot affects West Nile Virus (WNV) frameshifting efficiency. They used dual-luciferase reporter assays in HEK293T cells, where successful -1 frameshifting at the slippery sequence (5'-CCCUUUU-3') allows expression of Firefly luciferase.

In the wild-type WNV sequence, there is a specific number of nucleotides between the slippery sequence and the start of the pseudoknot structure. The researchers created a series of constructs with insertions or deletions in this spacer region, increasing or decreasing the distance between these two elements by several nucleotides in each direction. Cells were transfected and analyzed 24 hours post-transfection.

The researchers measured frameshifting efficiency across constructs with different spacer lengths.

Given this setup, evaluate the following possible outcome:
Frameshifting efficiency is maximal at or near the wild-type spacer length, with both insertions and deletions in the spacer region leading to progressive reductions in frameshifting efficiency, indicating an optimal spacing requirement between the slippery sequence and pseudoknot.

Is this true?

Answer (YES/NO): YES